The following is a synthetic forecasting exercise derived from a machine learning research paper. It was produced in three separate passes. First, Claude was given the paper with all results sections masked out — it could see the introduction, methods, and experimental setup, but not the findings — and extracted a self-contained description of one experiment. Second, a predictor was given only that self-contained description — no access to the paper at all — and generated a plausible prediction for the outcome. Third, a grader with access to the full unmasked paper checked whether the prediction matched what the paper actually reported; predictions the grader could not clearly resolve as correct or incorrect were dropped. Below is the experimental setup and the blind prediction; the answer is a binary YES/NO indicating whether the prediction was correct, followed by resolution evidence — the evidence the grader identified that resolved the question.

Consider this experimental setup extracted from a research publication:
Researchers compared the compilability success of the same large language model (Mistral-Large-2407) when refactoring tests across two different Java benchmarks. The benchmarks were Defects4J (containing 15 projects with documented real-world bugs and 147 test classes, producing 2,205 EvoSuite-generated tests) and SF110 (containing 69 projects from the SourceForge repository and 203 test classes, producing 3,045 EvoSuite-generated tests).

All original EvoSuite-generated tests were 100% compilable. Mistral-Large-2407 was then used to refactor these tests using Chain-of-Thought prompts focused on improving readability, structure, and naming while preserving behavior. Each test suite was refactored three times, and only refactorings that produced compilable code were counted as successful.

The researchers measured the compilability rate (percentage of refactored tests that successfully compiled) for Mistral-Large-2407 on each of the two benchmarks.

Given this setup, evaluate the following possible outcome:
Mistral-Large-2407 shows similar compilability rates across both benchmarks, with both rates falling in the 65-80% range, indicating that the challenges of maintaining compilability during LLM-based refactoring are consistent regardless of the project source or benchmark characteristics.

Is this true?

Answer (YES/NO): NO